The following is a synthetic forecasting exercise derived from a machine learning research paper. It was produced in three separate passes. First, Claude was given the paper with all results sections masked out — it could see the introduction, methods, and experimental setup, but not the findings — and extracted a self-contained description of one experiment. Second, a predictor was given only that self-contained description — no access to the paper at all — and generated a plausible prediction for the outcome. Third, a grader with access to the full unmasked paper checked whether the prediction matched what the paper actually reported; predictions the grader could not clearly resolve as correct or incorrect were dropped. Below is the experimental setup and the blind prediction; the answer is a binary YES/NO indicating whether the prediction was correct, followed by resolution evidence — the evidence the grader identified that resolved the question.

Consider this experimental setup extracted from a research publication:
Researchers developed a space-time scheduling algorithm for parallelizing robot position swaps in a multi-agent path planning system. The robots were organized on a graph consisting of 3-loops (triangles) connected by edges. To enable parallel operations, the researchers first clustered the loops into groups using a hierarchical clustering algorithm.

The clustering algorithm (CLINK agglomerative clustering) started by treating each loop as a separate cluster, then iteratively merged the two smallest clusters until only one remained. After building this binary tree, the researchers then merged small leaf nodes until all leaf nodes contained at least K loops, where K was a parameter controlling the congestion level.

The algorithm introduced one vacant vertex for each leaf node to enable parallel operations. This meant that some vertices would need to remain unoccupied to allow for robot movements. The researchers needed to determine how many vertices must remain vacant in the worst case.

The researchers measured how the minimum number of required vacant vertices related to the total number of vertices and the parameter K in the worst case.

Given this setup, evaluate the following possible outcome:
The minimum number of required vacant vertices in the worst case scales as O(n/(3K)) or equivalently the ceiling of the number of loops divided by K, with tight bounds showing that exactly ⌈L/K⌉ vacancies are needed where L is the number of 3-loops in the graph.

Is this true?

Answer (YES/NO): NO